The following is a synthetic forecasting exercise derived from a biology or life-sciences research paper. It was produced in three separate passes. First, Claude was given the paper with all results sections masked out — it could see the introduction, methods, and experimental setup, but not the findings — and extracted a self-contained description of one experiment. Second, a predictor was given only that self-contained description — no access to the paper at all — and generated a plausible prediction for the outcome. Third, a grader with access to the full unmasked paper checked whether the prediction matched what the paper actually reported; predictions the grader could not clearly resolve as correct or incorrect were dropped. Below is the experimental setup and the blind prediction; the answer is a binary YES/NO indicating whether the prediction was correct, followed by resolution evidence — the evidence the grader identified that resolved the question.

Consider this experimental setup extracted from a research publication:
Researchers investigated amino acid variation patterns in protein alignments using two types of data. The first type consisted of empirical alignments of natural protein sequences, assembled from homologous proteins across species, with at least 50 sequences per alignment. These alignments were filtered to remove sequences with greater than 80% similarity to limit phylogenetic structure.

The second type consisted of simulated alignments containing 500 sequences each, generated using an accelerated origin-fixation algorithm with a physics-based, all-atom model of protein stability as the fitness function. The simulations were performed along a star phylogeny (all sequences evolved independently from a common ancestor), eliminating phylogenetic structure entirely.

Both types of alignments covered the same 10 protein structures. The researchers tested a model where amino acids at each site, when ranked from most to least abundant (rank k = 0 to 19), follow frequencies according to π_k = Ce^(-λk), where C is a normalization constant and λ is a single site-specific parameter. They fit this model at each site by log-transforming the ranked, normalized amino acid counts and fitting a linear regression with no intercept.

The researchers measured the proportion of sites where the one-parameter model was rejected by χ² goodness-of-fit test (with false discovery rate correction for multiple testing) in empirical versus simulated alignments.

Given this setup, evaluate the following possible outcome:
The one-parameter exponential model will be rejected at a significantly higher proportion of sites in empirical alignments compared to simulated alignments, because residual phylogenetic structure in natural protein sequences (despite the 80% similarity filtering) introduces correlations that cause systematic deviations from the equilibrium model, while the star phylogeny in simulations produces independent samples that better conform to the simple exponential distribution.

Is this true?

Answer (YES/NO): NO